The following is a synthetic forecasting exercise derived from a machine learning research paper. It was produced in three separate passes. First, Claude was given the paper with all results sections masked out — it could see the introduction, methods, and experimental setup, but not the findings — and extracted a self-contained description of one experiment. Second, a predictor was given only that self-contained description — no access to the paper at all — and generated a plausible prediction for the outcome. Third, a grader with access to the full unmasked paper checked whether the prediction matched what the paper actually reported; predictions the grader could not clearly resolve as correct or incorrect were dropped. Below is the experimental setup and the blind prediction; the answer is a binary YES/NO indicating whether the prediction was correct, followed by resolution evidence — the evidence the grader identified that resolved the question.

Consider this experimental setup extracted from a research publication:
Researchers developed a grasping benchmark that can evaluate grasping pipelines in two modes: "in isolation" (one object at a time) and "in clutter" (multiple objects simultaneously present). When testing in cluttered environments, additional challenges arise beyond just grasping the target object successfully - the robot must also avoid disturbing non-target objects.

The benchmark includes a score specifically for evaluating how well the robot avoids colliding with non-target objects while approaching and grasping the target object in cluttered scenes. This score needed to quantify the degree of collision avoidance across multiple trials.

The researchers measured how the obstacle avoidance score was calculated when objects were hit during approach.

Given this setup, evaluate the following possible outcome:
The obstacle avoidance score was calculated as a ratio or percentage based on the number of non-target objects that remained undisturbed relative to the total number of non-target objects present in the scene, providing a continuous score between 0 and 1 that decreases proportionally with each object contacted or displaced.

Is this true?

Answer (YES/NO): YES